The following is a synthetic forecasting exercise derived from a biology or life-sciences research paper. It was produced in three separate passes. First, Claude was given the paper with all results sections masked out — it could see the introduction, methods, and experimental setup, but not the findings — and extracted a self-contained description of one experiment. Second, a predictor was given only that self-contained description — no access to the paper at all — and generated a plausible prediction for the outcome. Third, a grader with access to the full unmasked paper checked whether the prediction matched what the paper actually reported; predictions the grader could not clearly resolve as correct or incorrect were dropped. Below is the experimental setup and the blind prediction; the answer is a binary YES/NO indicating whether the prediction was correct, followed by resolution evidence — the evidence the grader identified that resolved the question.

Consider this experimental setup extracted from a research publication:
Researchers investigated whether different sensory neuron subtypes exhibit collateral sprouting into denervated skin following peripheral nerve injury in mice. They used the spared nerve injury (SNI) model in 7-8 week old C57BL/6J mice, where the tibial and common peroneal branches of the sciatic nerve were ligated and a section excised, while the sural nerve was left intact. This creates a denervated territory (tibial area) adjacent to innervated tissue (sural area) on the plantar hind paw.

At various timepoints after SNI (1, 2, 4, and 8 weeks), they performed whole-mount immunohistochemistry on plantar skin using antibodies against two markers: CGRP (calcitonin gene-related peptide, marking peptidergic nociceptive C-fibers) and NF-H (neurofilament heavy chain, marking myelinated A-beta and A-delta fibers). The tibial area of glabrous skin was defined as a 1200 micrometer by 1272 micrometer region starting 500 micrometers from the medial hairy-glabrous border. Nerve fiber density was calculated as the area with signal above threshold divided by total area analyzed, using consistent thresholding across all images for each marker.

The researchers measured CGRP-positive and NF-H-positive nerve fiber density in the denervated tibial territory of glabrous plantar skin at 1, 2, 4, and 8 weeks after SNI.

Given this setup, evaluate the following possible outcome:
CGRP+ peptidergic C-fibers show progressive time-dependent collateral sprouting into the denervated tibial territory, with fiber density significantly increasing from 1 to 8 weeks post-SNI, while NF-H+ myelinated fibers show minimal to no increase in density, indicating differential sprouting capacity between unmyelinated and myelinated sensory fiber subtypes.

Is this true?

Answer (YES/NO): NO